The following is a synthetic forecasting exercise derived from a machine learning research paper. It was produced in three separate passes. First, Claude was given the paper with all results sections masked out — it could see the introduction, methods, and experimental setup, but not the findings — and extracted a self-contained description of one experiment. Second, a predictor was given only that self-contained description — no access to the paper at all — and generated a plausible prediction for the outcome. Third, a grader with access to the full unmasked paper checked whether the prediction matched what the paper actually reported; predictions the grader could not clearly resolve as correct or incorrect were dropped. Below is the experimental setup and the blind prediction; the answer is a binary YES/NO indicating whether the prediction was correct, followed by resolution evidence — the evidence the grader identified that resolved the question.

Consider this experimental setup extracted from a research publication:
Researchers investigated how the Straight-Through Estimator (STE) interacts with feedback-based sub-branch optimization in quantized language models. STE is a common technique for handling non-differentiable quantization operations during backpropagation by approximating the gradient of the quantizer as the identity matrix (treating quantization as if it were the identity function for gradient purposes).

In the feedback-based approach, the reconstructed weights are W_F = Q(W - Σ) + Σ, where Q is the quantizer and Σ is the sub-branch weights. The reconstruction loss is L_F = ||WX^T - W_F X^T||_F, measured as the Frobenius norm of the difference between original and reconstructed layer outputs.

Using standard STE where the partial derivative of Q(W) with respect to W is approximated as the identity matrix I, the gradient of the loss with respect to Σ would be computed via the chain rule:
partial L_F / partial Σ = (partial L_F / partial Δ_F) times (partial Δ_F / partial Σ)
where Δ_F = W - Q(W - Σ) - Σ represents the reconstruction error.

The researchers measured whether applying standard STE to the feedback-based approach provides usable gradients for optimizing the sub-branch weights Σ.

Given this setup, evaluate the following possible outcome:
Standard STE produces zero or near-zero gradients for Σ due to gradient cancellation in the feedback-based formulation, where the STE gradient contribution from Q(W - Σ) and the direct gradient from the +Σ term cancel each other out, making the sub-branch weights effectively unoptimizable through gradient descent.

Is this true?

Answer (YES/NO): YES